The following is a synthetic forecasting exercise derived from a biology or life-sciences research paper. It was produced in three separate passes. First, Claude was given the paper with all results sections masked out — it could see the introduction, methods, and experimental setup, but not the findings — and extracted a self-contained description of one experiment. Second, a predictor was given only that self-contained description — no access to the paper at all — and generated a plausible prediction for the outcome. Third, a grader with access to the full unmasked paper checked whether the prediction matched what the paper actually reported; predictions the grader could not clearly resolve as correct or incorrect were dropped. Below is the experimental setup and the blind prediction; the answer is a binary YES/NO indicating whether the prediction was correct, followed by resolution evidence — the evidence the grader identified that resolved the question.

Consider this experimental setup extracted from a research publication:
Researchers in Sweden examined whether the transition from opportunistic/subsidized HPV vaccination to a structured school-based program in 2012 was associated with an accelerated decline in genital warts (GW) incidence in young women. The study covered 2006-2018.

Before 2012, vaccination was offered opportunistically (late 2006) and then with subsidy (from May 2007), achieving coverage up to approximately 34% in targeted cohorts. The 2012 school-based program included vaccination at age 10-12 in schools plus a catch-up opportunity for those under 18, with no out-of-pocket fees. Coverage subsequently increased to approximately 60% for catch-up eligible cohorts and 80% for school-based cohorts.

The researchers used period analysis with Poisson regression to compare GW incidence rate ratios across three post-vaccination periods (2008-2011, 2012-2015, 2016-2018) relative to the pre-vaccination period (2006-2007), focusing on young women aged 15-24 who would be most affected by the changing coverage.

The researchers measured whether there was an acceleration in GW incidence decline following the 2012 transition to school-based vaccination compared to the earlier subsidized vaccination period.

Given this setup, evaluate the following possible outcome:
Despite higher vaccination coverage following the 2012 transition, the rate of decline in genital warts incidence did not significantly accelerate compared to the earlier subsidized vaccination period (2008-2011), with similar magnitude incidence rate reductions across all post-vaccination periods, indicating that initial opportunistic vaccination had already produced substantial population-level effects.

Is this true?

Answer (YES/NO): NO